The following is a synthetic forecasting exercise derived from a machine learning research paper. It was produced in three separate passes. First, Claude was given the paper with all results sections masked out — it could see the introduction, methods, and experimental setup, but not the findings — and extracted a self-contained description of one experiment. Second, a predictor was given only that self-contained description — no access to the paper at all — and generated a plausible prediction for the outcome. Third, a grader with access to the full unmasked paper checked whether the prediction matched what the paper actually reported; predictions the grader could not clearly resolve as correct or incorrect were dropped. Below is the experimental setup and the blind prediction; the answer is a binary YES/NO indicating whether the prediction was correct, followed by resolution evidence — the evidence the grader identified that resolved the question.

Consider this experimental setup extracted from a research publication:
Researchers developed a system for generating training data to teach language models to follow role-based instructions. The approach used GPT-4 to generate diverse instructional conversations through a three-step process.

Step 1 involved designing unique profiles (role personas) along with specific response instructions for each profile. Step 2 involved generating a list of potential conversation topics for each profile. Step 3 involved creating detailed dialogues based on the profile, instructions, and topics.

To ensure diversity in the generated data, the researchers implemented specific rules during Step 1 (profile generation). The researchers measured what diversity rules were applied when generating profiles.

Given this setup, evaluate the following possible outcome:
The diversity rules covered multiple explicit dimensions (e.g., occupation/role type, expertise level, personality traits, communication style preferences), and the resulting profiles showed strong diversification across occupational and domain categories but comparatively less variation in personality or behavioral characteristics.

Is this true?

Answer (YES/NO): NO